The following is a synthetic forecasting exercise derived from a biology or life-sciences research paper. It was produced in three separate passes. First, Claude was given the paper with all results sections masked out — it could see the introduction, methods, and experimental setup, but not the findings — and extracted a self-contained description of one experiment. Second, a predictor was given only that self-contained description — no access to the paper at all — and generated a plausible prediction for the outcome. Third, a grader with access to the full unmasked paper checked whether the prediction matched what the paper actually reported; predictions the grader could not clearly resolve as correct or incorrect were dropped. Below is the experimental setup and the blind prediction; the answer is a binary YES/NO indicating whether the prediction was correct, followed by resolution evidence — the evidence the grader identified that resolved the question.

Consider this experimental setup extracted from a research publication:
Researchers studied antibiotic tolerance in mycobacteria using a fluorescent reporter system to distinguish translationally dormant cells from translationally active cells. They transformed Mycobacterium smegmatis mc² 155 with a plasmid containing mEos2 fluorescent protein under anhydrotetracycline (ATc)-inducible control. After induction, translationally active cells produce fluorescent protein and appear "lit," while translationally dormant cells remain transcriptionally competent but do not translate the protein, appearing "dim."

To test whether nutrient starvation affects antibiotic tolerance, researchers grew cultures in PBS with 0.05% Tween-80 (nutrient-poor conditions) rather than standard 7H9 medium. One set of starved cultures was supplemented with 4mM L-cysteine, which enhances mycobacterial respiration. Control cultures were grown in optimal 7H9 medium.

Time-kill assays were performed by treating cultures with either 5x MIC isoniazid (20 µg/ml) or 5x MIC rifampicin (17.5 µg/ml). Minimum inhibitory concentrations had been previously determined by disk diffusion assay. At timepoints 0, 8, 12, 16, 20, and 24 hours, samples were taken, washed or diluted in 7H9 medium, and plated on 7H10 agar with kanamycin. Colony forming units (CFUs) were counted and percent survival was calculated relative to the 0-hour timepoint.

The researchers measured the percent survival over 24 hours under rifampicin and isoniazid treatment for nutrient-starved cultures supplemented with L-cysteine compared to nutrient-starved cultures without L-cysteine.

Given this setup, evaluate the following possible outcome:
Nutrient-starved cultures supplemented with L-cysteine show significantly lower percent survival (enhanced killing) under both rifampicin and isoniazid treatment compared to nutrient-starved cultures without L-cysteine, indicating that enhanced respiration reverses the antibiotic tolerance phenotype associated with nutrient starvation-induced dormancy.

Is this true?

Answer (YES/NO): YES